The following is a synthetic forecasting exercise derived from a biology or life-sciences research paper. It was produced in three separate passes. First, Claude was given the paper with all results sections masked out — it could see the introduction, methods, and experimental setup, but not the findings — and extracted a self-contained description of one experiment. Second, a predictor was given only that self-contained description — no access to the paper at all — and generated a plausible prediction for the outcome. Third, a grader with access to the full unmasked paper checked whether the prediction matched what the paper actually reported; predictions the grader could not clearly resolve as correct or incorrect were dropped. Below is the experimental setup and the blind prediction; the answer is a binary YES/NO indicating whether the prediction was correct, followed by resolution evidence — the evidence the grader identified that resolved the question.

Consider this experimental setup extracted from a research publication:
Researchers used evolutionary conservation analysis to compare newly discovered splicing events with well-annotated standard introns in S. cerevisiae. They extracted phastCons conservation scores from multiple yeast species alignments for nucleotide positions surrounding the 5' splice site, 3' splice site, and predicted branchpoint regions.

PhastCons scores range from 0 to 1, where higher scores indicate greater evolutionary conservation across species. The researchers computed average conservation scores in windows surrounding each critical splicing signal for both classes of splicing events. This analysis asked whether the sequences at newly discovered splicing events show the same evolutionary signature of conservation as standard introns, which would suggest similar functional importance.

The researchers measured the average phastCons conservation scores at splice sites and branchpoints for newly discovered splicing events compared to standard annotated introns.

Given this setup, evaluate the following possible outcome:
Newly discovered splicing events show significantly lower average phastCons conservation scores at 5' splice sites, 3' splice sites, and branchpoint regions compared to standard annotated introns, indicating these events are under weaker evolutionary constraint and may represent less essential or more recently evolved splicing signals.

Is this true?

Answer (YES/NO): NO